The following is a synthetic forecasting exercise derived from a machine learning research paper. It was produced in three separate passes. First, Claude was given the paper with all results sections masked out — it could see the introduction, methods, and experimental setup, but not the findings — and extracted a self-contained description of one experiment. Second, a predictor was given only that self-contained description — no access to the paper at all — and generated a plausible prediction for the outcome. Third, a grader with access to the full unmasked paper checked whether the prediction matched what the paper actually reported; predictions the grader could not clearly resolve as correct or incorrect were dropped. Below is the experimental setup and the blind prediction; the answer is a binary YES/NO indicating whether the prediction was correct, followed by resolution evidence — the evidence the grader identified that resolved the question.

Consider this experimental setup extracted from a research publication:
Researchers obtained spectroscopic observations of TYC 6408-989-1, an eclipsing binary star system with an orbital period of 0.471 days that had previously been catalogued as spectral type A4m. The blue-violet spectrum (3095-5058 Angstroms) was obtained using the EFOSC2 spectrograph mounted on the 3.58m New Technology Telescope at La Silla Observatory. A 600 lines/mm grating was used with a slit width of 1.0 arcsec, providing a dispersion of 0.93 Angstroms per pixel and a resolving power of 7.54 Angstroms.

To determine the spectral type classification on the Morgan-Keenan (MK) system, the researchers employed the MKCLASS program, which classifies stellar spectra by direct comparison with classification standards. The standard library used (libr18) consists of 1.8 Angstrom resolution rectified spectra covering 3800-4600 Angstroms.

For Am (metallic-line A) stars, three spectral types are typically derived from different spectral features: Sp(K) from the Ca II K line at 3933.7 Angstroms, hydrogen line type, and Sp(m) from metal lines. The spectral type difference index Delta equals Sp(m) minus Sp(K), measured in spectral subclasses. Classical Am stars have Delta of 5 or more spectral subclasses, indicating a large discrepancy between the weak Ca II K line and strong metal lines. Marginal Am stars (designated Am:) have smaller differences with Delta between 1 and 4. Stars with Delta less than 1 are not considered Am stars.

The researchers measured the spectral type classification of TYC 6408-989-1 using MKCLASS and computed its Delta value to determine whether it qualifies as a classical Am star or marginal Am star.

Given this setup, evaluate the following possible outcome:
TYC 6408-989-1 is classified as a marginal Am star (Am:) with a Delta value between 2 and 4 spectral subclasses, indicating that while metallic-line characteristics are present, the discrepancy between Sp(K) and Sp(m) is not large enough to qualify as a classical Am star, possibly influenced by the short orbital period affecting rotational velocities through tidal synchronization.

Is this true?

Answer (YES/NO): YES